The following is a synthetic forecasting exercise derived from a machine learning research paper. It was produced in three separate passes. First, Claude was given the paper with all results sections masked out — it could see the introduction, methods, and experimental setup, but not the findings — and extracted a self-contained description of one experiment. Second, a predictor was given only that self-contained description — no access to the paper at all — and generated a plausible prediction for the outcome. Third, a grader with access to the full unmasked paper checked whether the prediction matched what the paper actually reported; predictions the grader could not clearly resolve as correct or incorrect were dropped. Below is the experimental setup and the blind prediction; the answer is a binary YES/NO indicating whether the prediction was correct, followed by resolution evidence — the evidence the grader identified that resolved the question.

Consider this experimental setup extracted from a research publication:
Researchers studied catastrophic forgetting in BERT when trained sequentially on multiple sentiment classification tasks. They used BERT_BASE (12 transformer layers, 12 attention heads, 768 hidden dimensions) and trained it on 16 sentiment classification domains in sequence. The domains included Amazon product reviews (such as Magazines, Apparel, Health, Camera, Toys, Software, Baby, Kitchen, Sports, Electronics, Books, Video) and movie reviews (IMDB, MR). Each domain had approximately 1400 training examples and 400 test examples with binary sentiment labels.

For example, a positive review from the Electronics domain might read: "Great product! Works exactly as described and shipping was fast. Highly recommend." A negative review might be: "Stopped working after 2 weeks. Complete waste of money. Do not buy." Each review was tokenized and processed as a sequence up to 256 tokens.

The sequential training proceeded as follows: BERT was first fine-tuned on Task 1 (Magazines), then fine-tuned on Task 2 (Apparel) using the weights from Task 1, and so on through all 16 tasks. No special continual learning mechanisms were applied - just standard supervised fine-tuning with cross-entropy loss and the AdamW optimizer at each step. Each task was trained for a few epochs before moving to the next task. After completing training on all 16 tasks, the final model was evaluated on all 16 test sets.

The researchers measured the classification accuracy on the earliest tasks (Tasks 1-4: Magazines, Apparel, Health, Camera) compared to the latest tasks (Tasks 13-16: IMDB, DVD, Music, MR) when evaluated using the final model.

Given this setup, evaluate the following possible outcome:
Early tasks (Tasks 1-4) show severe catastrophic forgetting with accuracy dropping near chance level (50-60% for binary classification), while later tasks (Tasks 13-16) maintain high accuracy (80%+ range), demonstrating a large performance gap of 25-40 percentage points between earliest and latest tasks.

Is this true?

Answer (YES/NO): YES